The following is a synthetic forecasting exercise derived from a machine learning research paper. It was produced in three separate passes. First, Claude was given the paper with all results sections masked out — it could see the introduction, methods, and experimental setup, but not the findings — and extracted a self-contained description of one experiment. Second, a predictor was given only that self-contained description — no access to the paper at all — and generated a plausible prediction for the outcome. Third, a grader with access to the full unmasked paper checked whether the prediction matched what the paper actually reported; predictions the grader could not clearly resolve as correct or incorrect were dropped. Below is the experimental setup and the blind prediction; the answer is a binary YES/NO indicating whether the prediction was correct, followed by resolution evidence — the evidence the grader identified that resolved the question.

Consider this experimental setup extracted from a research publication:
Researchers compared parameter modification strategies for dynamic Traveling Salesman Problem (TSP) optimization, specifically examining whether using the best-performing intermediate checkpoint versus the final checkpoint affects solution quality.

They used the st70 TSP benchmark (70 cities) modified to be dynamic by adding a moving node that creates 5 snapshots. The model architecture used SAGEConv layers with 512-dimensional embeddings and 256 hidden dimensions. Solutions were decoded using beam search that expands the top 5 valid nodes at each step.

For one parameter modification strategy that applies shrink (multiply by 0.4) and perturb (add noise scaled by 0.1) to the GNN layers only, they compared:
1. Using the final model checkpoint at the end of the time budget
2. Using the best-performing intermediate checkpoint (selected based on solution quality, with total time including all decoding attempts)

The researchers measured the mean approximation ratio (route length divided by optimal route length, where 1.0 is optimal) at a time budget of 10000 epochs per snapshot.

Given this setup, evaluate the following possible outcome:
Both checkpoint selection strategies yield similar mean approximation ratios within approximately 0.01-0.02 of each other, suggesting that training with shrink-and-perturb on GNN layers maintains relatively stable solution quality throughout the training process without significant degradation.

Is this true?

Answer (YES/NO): NO